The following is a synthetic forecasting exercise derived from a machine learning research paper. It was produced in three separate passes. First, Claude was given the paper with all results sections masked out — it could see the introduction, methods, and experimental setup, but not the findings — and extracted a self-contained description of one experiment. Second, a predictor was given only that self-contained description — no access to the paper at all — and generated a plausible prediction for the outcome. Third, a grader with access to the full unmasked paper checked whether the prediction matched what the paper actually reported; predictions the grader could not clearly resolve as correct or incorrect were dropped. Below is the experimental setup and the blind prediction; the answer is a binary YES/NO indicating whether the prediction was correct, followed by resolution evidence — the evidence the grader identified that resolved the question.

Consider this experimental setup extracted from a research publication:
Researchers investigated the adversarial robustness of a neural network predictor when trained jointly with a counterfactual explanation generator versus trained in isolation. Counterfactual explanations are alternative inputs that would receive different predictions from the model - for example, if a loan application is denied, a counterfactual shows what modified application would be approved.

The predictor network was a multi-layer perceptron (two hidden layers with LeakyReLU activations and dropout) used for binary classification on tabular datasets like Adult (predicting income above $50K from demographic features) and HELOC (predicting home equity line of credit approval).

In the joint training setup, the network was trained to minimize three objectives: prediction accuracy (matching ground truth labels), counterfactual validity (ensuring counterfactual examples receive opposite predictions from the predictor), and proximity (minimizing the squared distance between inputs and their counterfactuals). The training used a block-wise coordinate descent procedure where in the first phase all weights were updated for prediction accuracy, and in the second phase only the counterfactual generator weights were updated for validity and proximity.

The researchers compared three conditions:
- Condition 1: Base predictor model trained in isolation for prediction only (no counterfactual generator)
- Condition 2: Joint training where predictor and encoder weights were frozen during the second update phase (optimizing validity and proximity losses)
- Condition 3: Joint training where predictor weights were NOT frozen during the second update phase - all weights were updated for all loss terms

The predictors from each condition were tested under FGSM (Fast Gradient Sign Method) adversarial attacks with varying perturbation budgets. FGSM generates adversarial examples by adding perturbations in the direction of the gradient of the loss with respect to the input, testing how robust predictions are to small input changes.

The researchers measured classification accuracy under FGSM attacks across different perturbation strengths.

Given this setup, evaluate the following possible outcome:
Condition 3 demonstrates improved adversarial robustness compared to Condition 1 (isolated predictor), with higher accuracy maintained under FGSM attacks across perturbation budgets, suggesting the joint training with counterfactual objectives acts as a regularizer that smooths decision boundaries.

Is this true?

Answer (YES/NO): NO